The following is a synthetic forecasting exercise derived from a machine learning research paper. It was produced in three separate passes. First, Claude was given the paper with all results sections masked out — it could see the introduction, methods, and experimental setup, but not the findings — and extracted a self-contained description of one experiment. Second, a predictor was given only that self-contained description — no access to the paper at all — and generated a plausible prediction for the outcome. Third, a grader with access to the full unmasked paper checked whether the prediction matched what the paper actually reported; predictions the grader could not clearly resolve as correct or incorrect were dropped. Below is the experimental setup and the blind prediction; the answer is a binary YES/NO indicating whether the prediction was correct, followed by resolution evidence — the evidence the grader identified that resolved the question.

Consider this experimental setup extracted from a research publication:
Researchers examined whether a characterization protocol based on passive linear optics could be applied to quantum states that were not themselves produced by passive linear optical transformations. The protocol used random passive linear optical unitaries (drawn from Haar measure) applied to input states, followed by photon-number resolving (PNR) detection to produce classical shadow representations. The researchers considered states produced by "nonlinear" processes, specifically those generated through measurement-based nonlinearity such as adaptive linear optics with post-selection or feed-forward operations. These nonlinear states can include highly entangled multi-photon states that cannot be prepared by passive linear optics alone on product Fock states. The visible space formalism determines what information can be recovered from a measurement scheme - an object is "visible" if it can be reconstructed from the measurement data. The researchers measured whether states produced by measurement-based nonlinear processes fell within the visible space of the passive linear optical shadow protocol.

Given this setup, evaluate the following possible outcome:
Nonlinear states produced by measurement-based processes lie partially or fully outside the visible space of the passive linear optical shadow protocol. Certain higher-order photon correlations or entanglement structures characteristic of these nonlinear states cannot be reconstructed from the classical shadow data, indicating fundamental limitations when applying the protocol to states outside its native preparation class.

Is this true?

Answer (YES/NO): NO